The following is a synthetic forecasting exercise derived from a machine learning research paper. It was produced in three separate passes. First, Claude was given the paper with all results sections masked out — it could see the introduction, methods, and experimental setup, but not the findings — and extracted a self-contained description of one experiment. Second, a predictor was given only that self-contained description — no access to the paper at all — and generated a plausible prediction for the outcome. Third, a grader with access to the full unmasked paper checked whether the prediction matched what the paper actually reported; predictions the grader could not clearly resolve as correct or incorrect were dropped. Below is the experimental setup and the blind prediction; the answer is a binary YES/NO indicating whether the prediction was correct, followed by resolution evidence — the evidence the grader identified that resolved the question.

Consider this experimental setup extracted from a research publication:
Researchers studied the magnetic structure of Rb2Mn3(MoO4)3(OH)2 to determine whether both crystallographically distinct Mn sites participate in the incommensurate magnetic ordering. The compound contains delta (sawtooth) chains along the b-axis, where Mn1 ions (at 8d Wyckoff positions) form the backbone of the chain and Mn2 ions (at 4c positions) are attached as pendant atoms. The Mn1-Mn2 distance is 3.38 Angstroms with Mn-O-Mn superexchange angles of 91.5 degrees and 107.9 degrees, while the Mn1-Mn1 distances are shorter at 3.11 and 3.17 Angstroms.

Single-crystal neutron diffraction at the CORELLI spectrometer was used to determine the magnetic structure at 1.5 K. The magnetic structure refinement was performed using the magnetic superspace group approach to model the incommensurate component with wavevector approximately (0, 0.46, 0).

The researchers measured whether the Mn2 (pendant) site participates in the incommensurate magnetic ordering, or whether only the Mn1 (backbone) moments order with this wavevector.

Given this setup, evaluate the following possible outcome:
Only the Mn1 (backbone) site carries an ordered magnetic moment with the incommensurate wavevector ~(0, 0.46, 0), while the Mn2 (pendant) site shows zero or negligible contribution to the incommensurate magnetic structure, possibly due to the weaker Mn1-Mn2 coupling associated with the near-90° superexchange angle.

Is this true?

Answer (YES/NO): NO